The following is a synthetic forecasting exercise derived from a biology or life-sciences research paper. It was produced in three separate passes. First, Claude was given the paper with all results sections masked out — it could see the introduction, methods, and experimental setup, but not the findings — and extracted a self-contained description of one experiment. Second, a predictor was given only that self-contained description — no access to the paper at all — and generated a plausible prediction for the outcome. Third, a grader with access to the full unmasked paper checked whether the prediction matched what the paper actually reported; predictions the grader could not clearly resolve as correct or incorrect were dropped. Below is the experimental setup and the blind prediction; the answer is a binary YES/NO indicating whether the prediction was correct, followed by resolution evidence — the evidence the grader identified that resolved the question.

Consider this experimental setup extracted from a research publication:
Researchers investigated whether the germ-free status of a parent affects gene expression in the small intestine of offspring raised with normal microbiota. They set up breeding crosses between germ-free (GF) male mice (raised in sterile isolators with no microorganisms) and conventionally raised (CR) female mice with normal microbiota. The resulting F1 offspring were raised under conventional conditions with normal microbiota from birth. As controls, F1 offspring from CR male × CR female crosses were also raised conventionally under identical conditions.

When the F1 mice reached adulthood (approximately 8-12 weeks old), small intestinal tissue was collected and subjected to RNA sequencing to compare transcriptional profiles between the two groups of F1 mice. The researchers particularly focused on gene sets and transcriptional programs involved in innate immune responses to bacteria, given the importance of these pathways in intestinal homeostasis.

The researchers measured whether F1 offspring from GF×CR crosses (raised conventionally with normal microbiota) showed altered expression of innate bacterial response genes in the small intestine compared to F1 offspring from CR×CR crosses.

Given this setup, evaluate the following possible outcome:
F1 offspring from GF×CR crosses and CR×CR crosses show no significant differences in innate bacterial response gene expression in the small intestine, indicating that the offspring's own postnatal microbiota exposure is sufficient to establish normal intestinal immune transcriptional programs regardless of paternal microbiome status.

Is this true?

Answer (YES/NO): NO